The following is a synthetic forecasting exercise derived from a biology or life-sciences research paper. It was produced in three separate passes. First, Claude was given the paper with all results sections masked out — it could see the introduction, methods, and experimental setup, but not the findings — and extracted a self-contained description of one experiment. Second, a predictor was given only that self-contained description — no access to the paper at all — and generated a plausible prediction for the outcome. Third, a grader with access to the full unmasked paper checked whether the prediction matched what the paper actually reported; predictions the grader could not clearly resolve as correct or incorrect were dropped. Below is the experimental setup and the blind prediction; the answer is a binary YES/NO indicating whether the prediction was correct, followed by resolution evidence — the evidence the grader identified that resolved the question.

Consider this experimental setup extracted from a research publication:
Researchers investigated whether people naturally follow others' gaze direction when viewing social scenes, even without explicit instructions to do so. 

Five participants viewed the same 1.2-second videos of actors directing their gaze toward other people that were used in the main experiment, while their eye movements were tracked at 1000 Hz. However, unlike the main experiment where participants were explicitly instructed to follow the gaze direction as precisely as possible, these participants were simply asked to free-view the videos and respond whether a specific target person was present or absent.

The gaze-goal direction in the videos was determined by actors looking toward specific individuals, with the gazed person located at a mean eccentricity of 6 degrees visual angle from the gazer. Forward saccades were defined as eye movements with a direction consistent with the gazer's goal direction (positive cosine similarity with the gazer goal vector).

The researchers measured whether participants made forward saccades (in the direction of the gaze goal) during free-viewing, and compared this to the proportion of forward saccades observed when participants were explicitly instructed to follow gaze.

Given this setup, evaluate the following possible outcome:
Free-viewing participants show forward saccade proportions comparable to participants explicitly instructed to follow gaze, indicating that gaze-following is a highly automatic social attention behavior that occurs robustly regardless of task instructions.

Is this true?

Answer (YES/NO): NO